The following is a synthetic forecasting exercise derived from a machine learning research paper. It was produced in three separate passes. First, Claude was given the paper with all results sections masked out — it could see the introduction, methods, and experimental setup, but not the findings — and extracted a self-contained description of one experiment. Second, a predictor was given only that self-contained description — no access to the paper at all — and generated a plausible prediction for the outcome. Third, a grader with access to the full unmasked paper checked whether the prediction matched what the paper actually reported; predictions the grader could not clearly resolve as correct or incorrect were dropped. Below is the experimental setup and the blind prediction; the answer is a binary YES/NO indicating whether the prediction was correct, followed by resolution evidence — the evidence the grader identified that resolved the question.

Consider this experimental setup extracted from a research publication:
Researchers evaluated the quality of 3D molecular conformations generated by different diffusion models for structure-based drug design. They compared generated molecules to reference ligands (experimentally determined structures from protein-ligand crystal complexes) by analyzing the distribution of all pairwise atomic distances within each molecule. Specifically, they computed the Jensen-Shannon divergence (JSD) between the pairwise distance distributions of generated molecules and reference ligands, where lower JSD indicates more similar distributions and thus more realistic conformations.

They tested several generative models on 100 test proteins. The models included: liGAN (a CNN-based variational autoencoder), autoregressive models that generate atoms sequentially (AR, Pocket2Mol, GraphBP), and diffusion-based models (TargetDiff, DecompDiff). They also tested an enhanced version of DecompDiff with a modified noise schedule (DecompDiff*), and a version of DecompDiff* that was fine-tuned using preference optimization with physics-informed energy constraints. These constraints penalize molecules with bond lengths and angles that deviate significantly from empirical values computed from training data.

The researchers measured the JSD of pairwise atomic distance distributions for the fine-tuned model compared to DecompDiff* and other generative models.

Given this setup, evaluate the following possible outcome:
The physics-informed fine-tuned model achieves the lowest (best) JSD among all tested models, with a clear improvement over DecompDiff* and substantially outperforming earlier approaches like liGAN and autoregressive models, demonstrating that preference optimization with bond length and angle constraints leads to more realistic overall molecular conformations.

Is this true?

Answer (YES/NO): NO